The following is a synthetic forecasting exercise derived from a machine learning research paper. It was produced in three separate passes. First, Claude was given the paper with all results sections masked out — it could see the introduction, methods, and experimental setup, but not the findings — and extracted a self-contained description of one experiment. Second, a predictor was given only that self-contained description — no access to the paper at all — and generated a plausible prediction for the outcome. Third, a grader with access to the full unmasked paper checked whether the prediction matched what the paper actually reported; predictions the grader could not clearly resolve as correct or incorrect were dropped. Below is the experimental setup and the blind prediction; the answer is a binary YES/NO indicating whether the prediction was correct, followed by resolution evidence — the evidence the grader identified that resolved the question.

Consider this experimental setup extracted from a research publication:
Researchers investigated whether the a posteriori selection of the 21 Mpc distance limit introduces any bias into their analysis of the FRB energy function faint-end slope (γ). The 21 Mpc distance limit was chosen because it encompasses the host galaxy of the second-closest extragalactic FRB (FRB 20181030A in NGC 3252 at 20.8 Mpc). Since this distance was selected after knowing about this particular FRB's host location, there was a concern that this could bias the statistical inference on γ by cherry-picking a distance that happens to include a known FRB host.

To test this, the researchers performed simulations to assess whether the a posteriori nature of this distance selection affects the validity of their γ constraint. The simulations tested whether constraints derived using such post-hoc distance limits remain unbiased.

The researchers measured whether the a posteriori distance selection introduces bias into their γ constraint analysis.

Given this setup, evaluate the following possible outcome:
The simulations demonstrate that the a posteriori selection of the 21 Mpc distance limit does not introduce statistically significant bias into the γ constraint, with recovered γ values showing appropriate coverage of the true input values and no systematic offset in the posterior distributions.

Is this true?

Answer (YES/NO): YES